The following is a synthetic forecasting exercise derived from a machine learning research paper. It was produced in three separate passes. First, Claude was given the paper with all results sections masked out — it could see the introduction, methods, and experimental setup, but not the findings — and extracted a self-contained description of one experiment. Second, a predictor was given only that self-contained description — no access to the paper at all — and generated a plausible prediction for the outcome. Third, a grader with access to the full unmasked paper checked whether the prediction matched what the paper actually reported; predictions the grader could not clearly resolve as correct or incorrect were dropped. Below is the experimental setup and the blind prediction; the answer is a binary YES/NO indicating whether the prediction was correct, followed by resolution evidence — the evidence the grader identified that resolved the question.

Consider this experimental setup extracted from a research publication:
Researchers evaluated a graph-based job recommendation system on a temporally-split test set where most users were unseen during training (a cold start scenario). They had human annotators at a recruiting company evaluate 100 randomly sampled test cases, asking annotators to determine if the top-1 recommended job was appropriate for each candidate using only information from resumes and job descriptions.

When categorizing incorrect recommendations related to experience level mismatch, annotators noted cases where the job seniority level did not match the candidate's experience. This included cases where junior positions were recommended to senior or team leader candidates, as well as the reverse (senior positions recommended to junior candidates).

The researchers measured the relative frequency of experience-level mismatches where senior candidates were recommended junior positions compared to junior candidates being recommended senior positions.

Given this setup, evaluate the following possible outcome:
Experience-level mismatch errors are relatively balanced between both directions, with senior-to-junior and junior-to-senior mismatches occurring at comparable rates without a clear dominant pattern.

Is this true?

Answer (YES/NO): NO